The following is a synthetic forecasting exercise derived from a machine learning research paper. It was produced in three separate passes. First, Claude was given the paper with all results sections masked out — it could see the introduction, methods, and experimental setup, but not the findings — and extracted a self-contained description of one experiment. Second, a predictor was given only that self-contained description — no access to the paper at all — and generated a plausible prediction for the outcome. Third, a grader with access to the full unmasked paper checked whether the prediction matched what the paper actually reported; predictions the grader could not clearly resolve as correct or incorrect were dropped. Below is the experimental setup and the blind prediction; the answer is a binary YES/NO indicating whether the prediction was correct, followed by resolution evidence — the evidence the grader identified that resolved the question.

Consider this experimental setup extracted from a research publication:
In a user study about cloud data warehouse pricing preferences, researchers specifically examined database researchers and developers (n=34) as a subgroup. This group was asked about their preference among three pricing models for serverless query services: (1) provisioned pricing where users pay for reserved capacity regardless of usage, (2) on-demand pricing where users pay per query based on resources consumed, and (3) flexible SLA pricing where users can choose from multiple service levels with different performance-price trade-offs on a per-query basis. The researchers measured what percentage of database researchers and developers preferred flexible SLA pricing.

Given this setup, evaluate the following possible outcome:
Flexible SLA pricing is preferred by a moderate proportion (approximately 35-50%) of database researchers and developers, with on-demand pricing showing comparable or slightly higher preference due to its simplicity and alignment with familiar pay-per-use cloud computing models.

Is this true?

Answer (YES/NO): NO